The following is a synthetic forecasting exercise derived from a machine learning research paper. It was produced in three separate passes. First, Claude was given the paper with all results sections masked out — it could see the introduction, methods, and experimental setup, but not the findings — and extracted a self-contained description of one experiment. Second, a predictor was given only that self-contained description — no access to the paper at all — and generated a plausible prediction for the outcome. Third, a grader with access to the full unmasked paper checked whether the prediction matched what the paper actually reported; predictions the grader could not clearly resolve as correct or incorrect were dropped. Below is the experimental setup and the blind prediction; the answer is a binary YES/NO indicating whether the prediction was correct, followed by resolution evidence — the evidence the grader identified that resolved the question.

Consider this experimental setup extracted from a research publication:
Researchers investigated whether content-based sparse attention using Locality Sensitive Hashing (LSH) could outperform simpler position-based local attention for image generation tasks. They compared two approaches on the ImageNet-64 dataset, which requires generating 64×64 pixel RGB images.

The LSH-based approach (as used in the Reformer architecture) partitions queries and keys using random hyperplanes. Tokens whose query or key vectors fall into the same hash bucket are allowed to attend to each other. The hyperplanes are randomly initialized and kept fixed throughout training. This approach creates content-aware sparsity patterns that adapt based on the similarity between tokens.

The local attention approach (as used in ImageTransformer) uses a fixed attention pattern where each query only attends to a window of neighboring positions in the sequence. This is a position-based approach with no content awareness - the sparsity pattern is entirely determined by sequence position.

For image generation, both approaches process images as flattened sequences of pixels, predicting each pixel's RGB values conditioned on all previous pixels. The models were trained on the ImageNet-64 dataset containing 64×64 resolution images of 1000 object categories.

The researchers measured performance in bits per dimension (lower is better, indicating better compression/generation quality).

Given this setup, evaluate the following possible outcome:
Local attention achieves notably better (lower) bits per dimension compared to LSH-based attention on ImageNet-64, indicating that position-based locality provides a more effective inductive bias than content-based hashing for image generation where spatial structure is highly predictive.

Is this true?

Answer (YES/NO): YES